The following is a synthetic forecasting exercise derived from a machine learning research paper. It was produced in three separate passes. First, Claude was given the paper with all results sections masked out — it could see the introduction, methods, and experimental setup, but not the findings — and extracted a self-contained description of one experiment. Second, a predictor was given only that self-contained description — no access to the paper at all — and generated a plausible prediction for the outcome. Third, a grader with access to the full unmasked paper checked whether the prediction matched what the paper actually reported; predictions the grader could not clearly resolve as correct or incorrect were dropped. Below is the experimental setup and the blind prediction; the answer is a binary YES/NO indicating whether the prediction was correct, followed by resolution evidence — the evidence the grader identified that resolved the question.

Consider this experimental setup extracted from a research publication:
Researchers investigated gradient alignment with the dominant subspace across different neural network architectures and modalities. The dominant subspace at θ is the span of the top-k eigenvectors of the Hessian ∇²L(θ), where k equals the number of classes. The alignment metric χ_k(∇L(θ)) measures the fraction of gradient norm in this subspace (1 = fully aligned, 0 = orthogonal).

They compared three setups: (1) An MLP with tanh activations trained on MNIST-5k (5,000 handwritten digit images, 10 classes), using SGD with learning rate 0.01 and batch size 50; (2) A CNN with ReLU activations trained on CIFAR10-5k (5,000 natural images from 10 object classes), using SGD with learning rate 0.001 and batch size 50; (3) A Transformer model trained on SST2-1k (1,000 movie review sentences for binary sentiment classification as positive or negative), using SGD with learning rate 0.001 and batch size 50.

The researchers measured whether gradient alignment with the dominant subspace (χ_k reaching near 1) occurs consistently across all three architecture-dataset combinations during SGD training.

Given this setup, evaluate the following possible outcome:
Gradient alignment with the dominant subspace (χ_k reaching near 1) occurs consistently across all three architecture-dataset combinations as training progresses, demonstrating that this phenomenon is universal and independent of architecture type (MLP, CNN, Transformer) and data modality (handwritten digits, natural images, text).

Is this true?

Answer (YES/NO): YES